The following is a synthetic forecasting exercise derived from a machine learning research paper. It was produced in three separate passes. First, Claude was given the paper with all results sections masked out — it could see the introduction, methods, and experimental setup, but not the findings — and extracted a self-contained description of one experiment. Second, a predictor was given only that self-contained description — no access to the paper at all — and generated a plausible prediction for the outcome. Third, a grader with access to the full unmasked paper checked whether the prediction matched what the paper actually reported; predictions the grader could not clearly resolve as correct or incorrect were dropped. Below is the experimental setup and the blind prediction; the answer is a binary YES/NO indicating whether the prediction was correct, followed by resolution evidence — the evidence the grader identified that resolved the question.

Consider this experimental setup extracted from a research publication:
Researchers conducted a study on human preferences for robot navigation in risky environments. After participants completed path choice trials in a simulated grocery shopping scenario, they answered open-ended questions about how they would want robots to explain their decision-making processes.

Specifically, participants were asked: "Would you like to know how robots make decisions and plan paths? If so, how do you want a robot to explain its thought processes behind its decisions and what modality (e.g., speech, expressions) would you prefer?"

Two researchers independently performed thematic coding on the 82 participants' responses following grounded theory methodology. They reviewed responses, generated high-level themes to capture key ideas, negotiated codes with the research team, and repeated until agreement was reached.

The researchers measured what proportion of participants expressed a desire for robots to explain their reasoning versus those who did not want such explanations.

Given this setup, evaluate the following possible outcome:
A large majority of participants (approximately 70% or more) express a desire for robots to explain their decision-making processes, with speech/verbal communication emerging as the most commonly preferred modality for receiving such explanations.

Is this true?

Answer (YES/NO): YES